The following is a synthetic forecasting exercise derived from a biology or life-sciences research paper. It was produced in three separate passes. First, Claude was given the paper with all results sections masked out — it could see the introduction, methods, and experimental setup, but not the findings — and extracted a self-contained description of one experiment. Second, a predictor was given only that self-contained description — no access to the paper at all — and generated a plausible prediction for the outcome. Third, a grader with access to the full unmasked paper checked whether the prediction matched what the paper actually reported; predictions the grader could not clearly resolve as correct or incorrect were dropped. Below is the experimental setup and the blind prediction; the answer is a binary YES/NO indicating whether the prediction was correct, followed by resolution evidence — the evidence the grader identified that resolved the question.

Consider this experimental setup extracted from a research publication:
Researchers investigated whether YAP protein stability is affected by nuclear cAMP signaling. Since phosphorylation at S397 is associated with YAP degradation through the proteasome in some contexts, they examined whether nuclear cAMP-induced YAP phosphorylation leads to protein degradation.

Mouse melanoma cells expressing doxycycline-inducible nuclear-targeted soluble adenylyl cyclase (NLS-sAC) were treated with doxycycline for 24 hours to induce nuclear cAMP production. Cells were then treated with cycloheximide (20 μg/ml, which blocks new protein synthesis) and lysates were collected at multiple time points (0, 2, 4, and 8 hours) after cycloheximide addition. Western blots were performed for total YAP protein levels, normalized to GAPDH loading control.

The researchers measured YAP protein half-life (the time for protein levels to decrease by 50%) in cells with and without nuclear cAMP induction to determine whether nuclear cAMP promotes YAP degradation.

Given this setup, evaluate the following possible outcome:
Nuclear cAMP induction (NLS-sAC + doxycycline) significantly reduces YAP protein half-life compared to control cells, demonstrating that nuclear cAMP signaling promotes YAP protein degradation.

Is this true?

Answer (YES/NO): NO